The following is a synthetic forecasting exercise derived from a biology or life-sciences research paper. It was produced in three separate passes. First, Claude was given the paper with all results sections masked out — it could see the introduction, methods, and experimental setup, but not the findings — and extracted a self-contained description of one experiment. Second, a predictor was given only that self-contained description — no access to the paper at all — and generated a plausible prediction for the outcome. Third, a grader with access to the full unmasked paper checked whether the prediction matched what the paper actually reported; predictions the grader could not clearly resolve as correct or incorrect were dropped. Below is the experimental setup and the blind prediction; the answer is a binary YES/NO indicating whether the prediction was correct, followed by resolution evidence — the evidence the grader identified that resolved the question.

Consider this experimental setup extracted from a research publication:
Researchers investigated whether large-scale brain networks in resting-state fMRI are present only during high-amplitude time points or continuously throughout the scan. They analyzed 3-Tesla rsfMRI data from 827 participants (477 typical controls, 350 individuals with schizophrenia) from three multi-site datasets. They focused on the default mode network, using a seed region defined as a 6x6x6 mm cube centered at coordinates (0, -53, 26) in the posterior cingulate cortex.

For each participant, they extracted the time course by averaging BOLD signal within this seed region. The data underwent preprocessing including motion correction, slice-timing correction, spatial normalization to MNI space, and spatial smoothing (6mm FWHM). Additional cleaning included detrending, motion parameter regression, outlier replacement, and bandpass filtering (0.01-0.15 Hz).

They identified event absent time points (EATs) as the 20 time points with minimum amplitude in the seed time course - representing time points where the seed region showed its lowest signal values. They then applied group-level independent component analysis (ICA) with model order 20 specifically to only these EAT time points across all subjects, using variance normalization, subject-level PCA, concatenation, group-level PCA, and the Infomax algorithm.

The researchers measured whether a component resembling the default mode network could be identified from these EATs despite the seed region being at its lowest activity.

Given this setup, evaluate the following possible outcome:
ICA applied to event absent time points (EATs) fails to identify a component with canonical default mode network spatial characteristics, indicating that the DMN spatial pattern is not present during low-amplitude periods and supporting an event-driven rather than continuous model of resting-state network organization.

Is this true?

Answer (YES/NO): NO